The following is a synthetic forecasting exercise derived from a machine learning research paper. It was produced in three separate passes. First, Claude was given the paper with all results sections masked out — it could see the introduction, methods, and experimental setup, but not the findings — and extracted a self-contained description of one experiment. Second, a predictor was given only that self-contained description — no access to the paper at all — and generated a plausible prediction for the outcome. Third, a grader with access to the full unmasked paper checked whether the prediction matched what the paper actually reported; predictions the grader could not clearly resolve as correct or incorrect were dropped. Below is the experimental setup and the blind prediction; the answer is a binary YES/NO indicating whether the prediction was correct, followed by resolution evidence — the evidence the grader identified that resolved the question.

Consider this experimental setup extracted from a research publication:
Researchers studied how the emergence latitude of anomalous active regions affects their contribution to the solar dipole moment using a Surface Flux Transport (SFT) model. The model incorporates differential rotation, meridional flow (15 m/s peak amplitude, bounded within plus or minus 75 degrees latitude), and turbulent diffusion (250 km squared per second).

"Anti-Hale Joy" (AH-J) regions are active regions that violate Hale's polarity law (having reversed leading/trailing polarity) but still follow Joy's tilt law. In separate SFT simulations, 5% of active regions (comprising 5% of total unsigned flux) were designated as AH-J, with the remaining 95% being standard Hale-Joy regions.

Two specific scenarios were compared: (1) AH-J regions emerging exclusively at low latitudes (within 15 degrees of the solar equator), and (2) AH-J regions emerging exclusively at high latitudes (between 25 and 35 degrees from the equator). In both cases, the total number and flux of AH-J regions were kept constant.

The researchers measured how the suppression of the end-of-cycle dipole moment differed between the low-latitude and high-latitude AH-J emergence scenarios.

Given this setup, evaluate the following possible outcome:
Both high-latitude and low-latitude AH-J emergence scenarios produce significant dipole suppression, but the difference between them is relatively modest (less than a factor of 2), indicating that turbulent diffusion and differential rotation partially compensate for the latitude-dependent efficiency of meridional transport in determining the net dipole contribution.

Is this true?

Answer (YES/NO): NO